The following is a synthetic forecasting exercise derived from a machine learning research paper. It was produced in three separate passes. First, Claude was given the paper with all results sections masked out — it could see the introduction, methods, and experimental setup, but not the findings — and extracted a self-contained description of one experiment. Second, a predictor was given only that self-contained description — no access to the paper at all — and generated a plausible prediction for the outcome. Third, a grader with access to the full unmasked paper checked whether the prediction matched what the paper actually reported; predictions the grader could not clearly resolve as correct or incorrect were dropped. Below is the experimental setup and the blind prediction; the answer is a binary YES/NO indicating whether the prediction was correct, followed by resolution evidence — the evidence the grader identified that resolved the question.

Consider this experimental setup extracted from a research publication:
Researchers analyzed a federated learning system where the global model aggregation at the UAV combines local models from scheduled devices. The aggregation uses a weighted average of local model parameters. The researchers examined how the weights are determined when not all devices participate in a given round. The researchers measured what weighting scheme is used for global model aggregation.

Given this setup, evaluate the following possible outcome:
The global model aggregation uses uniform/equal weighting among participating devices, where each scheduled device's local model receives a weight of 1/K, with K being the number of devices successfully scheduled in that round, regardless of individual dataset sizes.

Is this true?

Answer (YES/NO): YES